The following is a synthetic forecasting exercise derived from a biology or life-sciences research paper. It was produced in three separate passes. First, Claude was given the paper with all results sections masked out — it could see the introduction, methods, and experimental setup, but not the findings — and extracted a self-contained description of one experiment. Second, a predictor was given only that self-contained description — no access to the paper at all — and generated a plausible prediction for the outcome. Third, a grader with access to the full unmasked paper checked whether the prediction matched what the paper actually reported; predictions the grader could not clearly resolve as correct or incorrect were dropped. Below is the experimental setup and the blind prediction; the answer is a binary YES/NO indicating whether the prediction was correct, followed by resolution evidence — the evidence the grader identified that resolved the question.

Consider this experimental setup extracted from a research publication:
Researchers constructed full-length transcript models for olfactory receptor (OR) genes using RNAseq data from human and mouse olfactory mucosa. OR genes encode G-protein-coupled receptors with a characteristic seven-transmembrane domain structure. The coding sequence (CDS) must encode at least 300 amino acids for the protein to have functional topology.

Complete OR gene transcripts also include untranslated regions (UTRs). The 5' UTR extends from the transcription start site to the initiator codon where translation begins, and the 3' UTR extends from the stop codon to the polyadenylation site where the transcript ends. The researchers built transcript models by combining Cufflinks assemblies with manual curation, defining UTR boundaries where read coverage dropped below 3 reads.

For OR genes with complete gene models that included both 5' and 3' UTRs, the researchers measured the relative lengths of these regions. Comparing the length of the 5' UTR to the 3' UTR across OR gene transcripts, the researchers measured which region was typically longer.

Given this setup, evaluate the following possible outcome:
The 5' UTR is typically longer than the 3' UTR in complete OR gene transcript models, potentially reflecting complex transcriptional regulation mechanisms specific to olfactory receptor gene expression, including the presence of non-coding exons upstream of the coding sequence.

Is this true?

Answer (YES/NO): NO